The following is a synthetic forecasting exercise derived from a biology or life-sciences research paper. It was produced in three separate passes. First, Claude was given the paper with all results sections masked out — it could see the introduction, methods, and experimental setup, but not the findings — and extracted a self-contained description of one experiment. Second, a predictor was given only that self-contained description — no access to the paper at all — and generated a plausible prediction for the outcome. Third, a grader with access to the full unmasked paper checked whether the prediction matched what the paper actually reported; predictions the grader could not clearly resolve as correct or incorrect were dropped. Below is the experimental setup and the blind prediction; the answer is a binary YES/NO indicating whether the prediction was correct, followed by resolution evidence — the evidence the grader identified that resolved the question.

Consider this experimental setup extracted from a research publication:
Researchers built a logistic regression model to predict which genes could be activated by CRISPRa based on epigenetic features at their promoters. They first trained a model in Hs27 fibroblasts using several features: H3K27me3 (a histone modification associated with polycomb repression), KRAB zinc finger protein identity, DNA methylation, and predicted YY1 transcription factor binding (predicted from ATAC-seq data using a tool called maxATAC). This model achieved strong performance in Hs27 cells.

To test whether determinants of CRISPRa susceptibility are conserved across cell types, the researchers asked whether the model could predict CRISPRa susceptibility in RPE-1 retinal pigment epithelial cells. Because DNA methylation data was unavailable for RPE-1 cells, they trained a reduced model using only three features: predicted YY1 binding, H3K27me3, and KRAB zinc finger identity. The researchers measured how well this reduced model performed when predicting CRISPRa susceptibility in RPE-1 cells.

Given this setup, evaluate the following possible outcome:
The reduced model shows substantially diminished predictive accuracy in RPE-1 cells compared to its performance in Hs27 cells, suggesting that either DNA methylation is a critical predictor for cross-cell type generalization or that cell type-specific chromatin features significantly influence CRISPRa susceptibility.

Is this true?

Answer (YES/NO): NO